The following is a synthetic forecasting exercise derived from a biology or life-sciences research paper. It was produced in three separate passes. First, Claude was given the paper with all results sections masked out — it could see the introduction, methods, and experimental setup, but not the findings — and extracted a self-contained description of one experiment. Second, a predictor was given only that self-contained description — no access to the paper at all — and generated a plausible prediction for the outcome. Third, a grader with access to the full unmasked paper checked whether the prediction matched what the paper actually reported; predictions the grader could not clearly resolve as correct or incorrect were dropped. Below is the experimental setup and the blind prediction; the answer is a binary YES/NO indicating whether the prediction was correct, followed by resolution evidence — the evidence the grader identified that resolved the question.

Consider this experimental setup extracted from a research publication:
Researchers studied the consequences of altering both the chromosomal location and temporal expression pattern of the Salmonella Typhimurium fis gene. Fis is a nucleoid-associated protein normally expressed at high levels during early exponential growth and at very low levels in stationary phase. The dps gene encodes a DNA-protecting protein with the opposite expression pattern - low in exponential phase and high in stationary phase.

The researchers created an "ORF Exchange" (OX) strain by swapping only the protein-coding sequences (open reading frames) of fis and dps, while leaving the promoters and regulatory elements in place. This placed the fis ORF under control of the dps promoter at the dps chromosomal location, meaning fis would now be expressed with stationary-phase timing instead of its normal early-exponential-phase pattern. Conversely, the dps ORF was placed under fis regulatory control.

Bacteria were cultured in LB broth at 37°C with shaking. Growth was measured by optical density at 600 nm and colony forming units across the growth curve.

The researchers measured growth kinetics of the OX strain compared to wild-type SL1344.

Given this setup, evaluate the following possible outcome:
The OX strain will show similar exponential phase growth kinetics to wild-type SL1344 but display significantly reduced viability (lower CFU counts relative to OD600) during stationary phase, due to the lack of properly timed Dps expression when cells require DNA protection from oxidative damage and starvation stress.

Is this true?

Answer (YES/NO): NO